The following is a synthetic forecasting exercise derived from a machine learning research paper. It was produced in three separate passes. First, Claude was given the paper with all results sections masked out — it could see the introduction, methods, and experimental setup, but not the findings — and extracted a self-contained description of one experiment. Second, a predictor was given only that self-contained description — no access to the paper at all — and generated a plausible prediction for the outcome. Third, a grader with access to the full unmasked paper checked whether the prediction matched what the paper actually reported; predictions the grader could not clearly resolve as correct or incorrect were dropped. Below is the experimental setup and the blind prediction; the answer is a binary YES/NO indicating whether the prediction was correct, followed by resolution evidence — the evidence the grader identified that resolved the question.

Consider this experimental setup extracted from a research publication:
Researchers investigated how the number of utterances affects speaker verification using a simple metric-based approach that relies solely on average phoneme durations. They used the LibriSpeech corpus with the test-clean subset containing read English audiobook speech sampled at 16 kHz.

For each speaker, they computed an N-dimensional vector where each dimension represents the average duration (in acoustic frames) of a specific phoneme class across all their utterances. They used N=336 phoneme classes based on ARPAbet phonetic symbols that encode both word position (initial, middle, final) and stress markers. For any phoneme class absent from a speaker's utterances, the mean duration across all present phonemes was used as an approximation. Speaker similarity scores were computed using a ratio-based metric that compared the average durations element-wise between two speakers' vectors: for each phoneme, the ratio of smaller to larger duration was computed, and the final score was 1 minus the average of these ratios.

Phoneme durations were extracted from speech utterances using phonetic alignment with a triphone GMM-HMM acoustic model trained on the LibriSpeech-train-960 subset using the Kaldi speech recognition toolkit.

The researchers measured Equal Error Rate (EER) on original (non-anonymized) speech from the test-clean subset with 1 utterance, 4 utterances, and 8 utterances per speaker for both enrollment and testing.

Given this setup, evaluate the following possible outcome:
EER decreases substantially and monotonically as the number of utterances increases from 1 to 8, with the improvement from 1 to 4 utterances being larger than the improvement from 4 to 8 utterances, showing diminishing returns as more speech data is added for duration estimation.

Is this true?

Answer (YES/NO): YES